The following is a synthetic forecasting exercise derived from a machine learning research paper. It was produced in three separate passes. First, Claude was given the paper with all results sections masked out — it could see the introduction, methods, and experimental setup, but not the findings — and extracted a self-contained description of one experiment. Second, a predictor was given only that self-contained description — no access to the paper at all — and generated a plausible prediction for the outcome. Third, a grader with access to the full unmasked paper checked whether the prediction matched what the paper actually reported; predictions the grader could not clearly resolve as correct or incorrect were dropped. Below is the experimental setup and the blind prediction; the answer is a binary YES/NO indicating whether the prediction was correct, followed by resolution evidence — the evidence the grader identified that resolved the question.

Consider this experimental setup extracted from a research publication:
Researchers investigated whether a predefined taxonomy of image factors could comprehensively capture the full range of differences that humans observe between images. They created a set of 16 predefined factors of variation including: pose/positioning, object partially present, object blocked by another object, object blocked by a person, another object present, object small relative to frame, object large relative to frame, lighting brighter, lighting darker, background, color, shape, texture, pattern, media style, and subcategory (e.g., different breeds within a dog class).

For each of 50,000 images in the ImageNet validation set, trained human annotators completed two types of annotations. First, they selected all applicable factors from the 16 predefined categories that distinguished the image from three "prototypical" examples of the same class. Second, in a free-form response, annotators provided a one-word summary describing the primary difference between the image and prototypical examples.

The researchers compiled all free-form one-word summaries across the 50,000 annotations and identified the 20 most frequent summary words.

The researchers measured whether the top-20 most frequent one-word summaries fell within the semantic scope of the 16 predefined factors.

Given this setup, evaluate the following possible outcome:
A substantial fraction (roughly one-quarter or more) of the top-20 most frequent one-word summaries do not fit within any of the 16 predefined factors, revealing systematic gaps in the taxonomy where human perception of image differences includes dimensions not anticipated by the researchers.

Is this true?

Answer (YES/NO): NO